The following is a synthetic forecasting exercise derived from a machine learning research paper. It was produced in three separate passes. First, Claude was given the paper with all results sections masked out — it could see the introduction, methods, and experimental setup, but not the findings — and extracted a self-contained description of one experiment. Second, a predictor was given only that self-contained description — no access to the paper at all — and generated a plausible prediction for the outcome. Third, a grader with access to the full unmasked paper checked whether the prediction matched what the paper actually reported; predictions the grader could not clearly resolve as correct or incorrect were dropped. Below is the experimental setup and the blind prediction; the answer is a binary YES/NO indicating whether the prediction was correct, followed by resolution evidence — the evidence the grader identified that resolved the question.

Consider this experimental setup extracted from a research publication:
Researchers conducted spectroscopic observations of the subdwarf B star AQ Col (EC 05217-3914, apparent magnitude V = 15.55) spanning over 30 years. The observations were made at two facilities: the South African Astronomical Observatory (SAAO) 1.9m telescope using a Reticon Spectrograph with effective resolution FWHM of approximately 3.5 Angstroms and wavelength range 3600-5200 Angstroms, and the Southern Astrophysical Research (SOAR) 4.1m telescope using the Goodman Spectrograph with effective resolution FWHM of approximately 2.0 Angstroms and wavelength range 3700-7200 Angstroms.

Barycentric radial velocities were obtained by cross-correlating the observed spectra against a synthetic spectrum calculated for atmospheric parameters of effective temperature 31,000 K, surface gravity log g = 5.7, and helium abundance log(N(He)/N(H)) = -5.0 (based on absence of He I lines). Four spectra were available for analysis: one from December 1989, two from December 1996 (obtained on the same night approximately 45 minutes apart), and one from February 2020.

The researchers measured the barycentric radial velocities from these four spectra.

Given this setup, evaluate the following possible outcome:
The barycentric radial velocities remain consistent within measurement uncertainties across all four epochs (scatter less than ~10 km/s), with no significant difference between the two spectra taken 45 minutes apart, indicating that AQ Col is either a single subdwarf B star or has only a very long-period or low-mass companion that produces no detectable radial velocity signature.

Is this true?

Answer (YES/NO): NO